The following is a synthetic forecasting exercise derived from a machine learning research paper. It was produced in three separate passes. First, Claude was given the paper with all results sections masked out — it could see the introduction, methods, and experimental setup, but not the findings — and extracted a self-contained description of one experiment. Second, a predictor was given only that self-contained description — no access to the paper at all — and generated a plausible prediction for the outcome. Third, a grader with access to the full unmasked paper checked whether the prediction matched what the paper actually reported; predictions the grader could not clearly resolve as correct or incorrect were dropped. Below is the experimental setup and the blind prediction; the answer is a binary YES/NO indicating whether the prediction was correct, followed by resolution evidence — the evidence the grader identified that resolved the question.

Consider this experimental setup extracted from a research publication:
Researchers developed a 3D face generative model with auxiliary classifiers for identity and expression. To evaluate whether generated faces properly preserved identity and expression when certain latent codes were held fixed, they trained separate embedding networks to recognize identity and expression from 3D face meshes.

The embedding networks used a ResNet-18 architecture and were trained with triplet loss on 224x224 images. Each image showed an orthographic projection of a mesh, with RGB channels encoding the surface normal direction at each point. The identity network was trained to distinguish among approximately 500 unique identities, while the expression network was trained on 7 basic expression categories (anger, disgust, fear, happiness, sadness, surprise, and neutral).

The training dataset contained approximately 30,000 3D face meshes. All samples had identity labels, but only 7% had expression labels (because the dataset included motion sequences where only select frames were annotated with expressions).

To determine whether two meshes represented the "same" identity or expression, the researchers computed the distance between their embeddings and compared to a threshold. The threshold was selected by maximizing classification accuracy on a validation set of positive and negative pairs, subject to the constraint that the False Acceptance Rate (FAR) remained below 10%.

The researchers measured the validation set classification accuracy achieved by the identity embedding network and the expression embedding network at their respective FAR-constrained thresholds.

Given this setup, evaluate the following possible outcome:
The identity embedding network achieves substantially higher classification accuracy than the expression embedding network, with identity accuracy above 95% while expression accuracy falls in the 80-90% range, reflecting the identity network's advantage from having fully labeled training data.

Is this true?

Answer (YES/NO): YES